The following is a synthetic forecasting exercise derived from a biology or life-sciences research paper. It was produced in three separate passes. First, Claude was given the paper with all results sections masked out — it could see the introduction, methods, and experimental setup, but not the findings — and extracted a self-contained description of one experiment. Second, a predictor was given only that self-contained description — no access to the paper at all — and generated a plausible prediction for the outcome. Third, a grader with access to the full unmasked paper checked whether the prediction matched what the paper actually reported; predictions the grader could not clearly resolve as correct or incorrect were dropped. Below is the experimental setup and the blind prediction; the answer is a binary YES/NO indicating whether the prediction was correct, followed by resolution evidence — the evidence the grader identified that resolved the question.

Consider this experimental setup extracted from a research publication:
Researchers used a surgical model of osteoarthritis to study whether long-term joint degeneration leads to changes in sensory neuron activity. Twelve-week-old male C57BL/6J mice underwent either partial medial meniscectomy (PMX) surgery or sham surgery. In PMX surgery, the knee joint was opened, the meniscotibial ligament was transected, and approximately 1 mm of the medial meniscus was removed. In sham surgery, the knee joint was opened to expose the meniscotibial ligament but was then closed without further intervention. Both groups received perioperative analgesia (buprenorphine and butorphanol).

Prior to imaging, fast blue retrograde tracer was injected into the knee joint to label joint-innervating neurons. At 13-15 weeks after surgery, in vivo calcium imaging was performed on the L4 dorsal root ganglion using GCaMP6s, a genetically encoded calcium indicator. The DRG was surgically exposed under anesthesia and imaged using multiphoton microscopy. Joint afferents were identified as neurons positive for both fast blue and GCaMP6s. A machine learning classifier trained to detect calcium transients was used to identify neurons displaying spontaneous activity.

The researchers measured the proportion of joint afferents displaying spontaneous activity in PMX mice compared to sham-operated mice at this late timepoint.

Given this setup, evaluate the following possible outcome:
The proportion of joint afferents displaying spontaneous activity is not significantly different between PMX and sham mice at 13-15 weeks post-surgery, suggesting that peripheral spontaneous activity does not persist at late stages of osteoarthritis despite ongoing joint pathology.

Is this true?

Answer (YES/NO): YES